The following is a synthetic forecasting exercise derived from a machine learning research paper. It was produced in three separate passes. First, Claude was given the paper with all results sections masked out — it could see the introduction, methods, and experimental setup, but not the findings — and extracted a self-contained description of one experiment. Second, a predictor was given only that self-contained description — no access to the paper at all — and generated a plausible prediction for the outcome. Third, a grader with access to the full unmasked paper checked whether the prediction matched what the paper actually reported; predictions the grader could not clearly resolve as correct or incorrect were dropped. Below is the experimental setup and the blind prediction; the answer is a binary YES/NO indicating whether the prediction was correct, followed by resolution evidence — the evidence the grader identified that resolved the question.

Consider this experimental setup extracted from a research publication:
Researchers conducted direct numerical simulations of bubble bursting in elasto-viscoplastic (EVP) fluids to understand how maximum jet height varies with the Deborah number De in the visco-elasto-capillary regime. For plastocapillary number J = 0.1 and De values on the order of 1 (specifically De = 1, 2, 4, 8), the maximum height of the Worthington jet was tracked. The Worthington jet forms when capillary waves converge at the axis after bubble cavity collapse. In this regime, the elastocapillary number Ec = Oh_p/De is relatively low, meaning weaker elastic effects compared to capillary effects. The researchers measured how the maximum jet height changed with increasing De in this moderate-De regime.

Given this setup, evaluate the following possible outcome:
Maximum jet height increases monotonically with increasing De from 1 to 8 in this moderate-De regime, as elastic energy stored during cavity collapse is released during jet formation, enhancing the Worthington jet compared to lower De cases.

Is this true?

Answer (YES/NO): YES